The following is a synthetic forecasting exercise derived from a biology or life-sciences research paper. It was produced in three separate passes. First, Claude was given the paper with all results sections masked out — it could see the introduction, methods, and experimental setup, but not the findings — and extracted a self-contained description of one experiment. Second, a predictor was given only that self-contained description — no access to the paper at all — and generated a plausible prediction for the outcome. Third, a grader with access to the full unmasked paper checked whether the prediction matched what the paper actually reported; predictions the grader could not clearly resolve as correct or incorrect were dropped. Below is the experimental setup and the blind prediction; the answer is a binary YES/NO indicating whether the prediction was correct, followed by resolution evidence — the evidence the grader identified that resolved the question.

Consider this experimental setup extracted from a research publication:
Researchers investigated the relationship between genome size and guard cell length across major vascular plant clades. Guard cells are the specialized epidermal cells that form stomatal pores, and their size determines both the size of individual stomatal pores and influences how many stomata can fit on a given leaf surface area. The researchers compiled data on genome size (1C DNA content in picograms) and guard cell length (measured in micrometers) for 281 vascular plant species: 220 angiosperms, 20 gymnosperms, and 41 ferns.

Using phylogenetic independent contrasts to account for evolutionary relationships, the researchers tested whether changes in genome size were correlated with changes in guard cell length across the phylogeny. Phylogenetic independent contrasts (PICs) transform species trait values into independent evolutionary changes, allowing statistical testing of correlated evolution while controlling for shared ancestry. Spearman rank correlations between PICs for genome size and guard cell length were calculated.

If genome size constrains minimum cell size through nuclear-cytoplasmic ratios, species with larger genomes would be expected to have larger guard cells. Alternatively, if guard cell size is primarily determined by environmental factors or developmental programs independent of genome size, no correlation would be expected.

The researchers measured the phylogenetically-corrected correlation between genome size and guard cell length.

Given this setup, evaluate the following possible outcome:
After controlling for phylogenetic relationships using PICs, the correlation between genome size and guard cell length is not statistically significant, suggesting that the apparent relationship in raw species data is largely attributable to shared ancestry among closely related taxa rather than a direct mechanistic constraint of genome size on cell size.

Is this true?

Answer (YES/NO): NO